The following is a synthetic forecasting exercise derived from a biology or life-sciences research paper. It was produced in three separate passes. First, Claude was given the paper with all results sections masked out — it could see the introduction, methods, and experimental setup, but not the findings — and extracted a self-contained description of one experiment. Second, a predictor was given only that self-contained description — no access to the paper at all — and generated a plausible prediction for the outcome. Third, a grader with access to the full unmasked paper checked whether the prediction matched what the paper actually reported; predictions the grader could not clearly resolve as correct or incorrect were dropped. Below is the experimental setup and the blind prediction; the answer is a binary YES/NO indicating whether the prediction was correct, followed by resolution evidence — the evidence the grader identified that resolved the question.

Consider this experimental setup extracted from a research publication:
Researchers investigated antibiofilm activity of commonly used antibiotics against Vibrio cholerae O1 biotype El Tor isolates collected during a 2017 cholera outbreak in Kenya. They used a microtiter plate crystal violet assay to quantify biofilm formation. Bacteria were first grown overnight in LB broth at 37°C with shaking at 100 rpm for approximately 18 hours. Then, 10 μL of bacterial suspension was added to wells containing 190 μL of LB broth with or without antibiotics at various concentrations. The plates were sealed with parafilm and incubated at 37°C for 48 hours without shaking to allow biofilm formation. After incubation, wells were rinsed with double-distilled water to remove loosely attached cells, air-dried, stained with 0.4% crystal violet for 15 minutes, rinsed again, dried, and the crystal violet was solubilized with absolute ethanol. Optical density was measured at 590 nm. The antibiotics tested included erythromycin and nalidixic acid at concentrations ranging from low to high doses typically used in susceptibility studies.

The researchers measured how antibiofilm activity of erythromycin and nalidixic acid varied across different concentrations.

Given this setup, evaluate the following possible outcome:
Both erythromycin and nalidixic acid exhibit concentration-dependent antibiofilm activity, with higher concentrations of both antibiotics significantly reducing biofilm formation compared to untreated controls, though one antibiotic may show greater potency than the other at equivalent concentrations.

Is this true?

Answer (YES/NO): NO